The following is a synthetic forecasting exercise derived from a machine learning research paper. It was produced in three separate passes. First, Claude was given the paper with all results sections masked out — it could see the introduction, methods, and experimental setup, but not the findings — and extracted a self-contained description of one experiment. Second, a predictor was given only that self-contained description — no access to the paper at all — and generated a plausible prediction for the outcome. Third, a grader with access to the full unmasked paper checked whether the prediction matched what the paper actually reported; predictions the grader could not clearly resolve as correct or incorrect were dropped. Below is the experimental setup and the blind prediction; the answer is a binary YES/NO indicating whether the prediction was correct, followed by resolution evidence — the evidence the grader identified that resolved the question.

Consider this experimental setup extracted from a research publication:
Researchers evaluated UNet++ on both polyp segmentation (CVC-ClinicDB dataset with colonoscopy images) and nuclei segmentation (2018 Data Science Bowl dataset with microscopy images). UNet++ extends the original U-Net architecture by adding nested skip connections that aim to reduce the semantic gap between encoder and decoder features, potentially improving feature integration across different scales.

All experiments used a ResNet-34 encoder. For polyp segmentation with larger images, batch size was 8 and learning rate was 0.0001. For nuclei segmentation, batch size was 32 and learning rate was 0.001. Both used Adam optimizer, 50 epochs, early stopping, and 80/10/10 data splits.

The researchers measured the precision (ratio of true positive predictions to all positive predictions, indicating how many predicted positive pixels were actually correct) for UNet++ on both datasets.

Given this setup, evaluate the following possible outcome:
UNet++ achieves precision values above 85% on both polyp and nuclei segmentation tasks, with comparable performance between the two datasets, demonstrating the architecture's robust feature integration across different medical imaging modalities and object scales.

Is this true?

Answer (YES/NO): YES